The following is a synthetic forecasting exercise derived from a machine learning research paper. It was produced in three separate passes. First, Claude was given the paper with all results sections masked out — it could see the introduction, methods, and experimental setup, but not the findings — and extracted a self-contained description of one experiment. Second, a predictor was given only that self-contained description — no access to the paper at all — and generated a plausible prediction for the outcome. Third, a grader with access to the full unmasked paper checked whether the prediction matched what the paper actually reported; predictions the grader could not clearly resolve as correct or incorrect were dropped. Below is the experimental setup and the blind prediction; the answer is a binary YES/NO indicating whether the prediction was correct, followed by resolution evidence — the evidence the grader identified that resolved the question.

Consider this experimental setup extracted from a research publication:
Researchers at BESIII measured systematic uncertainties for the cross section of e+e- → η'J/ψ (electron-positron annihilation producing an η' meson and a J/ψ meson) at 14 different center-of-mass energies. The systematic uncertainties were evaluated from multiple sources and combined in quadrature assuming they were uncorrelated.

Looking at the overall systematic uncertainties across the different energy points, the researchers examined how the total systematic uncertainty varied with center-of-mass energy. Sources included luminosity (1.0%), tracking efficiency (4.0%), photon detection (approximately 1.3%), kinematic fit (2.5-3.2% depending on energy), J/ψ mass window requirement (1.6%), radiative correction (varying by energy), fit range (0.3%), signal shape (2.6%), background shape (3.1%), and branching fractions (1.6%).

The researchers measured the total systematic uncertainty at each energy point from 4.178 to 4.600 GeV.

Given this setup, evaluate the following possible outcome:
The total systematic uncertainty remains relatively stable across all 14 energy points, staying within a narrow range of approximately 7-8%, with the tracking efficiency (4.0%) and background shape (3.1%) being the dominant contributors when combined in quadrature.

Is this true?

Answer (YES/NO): NO